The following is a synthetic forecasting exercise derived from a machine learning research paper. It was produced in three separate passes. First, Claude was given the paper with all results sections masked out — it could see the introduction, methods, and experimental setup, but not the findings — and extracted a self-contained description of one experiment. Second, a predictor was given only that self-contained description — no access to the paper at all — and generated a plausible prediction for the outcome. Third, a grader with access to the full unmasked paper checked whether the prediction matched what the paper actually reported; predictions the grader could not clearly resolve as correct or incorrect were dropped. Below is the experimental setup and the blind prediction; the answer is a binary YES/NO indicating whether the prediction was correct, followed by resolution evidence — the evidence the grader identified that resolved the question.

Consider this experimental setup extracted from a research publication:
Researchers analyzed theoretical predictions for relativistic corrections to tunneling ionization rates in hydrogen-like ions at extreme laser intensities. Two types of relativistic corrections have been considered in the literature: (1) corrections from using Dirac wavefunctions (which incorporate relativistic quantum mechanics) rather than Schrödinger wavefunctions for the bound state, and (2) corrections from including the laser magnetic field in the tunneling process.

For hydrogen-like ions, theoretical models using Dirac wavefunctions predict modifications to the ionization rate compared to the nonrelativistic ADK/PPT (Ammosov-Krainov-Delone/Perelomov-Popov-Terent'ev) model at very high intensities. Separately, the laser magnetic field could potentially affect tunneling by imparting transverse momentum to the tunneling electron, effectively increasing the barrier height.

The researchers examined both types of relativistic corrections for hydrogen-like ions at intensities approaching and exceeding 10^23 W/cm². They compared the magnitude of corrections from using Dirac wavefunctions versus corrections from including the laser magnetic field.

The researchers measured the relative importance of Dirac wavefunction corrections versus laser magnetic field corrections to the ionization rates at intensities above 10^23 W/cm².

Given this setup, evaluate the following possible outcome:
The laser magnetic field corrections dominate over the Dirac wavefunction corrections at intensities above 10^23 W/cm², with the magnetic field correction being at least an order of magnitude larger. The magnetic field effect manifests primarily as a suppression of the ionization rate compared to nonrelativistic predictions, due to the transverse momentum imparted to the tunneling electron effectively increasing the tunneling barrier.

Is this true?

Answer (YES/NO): NO